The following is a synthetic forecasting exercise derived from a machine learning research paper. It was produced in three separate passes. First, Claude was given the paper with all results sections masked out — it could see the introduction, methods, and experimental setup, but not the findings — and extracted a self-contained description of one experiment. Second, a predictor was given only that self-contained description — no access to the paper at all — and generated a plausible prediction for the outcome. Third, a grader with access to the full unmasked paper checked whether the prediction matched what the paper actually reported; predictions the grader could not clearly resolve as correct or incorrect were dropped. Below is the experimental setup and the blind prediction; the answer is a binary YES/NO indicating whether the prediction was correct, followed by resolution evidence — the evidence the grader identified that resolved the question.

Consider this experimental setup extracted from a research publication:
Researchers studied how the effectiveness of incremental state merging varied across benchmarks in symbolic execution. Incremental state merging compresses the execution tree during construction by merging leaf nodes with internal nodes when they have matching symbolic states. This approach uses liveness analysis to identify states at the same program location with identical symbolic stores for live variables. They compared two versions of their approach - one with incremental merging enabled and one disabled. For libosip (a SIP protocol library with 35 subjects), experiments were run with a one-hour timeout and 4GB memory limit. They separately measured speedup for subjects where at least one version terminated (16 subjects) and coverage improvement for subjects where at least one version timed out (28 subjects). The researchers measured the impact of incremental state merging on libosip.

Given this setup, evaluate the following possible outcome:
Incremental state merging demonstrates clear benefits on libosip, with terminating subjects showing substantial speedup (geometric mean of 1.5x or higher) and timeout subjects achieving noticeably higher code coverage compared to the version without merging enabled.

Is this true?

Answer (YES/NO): YES